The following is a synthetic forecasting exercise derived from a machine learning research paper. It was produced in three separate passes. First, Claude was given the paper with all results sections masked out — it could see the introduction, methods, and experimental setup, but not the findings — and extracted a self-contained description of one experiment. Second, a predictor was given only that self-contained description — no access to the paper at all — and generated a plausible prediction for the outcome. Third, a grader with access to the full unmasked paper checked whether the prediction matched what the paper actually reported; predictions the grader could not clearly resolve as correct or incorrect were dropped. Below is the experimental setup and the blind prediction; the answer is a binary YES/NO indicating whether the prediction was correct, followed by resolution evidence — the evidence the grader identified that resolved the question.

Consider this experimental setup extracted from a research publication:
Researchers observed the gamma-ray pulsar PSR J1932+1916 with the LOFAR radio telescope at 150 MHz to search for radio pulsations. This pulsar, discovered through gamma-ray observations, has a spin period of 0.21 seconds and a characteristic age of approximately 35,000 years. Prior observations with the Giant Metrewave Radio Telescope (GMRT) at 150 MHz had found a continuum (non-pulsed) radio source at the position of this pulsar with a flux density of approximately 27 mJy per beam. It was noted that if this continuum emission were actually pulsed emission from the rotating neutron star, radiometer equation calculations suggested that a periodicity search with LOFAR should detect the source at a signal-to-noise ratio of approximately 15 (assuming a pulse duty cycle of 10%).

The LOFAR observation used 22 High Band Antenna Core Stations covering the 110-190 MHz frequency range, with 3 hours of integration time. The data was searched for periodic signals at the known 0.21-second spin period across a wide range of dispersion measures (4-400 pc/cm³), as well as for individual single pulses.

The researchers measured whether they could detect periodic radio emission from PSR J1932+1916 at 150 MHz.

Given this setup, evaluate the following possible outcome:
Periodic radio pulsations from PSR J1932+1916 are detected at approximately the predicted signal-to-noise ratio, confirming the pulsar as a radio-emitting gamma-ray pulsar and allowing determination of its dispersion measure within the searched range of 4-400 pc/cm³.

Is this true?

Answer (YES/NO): NO